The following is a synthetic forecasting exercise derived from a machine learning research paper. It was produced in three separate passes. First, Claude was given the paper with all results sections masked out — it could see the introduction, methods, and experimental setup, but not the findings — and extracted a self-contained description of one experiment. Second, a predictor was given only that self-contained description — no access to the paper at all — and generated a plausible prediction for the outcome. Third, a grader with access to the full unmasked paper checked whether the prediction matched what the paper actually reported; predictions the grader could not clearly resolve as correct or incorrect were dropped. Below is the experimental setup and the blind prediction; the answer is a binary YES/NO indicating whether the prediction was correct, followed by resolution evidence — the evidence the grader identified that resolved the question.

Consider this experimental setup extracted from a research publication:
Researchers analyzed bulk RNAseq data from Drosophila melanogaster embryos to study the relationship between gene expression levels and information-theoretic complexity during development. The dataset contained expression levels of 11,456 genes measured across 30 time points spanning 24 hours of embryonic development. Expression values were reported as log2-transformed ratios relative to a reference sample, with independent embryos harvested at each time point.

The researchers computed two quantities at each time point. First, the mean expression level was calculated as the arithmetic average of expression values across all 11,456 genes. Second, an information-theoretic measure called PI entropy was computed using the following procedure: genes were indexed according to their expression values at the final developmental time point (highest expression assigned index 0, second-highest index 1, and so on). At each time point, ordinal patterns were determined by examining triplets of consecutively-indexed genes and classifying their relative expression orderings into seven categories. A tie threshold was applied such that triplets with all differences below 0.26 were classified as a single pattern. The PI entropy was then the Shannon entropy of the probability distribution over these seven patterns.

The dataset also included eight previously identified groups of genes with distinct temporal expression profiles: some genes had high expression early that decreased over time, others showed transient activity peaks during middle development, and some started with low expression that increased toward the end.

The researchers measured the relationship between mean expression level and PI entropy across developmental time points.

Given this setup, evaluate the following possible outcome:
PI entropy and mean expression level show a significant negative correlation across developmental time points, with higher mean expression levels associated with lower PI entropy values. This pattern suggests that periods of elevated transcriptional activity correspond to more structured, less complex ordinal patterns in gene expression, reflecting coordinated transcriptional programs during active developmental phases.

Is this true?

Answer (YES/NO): NO